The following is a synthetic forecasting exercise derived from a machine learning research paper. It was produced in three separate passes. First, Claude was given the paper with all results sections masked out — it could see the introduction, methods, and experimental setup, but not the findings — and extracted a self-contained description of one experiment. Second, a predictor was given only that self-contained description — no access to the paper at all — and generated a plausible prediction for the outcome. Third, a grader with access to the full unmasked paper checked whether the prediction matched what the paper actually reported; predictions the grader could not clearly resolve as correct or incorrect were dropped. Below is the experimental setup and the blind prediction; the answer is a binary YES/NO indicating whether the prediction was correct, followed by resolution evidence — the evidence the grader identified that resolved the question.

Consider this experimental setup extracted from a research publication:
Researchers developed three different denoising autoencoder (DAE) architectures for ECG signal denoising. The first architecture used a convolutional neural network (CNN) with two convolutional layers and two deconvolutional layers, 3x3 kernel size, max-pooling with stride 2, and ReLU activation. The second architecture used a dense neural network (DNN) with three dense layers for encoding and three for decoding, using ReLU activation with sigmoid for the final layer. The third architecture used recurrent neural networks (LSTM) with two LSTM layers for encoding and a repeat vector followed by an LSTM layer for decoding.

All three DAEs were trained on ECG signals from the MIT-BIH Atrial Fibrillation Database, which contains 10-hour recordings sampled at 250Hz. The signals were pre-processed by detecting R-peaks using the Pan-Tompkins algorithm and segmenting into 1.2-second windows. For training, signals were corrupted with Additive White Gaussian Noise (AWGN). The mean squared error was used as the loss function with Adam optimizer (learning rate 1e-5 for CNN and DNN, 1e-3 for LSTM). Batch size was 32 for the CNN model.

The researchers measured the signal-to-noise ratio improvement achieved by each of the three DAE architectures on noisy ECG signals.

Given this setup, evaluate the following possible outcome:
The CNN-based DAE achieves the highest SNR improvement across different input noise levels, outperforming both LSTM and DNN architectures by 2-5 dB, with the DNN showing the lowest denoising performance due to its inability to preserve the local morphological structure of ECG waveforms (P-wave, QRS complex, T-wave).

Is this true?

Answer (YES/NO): NO